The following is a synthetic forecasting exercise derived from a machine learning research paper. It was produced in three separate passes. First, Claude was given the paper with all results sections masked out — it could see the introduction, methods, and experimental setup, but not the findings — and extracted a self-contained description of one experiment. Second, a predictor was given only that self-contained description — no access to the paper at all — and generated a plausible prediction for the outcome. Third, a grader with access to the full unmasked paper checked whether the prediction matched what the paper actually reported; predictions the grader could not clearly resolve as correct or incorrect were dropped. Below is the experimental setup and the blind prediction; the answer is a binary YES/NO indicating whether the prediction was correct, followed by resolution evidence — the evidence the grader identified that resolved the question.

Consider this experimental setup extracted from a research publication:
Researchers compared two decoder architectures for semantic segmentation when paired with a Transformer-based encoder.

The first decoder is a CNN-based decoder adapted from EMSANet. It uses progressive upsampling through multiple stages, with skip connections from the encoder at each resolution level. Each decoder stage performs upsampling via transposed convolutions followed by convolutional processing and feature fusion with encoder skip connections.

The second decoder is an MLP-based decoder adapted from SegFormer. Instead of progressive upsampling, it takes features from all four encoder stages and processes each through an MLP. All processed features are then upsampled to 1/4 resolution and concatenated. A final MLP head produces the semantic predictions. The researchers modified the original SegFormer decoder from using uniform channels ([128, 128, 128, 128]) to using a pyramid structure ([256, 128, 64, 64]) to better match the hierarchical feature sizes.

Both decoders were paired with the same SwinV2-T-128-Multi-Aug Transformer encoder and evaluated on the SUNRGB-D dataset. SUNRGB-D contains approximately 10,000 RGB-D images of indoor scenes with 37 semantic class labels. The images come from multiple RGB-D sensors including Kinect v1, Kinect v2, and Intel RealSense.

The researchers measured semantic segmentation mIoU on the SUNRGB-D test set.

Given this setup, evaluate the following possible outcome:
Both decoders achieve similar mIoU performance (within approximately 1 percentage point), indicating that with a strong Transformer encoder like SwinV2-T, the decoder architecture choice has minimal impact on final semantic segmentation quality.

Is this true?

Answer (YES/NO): YES